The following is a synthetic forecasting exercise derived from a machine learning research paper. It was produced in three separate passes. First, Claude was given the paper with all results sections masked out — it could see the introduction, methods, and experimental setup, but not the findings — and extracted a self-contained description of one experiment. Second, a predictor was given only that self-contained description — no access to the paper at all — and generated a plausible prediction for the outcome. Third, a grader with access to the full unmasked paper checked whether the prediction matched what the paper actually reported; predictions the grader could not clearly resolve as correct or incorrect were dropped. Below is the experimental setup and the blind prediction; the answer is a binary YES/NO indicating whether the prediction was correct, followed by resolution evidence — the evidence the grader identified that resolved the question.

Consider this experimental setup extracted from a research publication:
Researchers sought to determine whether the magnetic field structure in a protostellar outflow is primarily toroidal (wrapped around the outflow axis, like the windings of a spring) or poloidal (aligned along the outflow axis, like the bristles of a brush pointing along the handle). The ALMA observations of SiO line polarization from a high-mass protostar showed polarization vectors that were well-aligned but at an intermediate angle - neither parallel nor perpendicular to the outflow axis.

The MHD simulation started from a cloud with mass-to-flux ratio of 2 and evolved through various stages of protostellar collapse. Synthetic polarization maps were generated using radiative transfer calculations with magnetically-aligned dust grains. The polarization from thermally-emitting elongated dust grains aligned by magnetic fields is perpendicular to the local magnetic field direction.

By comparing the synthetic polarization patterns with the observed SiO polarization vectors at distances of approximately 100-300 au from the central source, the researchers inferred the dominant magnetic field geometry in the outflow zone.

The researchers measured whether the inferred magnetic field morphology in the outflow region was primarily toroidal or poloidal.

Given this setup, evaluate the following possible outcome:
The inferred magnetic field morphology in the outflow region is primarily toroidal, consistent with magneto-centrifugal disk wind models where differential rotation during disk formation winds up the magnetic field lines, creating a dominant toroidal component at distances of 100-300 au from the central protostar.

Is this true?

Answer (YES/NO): YES